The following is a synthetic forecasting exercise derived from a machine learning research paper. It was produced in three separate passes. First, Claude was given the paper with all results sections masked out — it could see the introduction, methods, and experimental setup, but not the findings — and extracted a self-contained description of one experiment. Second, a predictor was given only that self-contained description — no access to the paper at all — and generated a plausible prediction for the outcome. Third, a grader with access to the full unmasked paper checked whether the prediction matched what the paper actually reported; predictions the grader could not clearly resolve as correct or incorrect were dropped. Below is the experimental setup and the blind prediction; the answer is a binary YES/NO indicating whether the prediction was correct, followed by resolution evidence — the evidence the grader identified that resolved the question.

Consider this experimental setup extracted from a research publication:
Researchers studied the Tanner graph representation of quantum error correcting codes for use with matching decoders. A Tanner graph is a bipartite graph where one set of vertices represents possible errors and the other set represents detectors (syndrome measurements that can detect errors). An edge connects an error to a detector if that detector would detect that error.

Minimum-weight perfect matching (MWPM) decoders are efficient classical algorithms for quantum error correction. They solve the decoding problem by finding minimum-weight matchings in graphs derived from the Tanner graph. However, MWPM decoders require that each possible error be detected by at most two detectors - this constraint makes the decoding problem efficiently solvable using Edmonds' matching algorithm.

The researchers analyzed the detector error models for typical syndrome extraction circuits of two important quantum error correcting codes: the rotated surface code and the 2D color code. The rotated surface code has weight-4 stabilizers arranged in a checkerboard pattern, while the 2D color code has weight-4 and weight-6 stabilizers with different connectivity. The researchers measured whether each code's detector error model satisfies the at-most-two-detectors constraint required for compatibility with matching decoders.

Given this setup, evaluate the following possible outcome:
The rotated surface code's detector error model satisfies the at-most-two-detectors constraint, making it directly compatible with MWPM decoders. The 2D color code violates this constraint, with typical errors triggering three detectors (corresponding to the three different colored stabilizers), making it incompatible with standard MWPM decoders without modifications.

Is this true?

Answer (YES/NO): YES